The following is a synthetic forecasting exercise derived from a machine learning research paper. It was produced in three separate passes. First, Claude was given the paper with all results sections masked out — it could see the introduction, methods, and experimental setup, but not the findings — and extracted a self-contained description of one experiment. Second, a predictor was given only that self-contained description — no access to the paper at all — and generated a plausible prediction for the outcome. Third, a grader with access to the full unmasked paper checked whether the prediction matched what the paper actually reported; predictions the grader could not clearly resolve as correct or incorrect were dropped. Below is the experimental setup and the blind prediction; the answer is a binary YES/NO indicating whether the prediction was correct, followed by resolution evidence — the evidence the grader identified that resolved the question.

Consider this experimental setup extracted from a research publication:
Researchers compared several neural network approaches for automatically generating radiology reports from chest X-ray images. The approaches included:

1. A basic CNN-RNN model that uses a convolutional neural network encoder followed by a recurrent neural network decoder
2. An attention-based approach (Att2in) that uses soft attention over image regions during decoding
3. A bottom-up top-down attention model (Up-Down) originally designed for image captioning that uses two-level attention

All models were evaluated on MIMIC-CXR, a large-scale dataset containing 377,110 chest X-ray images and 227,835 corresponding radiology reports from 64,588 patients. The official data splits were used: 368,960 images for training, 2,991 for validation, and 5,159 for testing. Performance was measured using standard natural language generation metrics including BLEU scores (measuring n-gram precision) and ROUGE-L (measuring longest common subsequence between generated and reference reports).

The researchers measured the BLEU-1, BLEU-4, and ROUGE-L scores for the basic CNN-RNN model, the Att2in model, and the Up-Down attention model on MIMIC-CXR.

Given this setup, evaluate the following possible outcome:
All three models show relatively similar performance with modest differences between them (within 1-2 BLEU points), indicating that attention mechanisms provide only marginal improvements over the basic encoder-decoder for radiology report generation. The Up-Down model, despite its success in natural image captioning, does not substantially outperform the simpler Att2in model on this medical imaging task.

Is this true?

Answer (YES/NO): NO